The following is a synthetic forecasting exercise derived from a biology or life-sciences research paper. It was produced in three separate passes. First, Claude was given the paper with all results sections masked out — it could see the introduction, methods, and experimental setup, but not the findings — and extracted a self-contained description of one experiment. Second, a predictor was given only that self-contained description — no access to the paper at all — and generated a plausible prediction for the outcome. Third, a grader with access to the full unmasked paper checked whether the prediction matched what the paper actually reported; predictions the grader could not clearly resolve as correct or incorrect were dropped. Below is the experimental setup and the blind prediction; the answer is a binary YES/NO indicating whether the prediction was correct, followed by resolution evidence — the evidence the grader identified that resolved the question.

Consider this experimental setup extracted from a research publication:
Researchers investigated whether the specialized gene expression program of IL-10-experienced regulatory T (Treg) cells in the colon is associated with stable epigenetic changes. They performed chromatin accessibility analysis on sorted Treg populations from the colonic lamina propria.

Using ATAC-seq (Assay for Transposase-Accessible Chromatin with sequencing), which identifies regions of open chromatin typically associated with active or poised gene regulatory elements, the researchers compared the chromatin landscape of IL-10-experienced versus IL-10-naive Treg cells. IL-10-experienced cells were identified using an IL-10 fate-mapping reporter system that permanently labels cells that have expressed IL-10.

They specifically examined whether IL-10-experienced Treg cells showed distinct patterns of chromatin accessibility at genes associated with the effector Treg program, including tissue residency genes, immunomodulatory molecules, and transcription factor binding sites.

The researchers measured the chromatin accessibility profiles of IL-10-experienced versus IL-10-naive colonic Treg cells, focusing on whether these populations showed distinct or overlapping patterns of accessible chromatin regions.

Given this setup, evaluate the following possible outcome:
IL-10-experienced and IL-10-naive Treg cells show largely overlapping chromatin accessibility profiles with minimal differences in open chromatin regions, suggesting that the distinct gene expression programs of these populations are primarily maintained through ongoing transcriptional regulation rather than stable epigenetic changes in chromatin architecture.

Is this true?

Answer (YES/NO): NO